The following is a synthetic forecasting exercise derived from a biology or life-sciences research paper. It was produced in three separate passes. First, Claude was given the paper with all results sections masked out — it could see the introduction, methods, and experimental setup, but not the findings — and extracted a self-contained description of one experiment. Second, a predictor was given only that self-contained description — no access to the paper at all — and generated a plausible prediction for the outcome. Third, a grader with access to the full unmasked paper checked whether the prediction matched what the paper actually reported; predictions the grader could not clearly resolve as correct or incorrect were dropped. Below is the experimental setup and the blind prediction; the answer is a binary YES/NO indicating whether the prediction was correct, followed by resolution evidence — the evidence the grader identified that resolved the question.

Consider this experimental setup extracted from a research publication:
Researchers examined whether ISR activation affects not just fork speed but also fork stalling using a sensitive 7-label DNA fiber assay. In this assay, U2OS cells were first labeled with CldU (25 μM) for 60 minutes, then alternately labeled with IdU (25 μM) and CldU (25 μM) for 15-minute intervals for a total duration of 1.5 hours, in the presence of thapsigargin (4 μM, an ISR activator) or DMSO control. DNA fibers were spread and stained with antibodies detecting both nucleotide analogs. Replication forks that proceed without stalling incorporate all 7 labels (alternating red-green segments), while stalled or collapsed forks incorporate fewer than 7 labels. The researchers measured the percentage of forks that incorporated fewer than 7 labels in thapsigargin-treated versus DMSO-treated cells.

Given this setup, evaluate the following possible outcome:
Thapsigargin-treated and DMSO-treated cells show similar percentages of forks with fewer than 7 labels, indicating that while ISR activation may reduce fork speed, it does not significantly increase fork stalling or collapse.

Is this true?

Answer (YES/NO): NO